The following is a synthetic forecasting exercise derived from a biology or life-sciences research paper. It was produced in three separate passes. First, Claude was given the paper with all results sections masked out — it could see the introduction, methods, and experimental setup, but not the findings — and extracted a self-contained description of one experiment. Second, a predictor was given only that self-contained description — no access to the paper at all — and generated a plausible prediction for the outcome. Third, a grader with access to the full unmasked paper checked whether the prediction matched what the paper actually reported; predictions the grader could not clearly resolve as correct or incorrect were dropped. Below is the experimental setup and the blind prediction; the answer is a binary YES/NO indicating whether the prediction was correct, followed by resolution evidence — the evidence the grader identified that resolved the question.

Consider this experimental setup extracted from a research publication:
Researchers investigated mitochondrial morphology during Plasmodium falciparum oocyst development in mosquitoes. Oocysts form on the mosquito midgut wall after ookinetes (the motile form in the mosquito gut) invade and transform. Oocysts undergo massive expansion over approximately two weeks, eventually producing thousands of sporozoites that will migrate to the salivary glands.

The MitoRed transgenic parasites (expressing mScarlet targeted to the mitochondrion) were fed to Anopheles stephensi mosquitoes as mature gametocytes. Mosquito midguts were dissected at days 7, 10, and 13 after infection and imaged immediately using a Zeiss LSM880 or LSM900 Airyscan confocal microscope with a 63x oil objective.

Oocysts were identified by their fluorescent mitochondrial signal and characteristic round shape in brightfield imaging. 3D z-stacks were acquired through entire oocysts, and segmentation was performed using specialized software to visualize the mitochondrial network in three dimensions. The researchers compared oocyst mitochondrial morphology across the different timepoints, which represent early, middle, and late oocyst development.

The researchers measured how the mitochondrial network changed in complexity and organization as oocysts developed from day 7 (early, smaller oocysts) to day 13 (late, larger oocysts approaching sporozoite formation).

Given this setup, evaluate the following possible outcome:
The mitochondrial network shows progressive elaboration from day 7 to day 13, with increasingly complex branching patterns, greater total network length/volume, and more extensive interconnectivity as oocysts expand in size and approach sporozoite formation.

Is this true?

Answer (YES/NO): NO